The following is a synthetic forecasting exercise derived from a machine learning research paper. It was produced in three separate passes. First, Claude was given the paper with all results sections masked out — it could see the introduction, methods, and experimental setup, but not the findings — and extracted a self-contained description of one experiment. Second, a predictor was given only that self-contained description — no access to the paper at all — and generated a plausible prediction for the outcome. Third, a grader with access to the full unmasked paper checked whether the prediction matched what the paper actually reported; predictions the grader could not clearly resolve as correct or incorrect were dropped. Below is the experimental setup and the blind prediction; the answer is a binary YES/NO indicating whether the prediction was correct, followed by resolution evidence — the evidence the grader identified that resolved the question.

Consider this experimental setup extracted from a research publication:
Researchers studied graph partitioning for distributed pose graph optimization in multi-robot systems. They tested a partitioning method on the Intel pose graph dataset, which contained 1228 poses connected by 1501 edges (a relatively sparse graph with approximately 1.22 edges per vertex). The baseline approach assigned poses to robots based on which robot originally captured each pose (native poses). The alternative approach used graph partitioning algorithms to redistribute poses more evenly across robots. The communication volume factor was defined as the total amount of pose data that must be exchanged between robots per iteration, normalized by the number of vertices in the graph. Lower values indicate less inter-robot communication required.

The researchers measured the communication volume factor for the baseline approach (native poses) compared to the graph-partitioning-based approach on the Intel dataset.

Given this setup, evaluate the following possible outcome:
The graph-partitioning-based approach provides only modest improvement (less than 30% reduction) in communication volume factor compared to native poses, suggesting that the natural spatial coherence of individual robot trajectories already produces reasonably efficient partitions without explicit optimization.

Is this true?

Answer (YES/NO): NO